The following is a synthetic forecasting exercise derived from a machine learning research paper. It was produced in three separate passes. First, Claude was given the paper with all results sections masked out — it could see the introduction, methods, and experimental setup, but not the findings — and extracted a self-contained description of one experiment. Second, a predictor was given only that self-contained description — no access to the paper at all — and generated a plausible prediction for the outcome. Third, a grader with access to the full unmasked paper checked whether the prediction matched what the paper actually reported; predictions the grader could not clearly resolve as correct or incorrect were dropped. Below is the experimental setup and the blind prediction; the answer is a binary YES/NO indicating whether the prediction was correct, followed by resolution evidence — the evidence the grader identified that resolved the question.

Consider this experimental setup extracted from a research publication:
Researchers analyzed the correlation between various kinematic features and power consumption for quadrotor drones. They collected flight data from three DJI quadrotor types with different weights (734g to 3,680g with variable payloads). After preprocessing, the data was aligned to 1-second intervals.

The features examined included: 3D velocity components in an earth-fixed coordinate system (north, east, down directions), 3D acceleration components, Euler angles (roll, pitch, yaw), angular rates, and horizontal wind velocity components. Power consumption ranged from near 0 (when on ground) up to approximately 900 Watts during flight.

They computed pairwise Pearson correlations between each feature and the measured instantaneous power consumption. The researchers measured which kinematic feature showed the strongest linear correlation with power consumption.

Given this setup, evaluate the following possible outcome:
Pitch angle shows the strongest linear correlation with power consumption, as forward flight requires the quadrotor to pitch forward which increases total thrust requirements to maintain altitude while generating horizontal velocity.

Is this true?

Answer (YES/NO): NO